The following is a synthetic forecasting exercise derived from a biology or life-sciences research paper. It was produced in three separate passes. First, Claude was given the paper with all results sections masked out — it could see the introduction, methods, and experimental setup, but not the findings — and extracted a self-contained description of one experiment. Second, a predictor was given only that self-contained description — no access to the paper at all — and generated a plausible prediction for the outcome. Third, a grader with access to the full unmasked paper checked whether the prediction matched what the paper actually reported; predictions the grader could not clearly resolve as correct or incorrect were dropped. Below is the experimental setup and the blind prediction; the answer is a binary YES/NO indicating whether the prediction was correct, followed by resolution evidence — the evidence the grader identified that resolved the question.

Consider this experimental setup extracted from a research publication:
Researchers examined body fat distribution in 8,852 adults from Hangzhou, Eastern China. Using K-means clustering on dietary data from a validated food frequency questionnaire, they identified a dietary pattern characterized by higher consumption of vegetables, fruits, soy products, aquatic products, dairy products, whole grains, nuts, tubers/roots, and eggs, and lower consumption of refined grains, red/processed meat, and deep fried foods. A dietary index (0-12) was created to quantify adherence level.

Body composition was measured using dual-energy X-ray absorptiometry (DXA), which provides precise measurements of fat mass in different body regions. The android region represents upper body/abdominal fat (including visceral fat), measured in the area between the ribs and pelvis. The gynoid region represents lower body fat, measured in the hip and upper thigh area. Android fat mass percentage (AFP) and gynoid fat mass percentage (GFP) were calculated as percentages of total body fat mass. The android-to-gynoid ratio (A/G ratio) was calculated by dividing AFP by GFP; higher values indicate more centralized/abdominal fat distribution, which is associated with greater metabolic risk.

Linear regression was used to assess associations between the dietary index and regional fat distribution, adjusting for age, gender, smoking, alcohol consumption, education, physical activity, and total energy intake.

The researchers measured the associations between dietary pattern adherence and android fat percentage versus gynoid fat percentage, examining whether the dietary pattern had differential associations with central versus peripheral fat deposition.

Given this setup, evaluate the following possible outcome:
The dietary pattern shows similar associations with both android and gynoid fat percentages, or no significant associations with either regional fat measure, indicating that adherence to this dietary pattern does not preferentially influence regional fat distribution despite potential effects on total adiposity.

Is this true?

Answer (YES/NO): NO